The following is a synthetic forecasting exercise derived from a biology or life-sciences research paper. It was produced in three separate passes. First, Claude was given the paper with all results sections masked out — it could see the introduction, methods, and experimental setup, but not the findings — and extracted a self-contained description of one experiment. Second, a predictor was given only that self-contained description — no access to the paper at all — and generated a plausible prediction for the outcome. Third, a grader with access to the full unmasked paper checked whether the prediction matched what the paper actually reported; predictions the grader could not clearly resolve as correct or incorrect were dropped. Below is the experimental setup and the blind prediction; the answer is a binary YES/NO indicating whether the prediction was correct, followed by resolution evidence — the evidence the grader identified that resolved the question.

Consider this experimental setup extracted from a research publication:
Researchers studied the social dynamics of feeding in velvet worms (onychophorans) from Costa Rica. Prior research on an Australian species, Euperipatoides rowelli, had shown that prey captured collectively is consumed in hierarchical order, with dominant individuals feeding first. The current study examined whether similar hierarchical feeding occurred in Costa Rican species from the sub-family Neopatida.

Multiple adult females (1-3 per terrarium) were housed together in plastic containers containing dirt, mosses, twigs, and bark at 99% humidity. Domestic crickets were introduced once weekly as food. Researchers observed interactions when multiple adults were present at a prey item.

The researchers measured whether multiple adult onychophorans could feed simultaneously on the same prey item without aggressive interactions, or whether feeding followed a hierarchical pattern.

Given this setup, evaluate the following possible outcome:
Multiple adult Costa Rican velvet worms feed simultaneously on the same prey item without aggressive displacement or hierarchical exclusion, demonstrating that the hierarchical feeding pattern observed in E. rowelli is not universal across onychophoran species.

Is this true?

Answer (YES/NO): YES